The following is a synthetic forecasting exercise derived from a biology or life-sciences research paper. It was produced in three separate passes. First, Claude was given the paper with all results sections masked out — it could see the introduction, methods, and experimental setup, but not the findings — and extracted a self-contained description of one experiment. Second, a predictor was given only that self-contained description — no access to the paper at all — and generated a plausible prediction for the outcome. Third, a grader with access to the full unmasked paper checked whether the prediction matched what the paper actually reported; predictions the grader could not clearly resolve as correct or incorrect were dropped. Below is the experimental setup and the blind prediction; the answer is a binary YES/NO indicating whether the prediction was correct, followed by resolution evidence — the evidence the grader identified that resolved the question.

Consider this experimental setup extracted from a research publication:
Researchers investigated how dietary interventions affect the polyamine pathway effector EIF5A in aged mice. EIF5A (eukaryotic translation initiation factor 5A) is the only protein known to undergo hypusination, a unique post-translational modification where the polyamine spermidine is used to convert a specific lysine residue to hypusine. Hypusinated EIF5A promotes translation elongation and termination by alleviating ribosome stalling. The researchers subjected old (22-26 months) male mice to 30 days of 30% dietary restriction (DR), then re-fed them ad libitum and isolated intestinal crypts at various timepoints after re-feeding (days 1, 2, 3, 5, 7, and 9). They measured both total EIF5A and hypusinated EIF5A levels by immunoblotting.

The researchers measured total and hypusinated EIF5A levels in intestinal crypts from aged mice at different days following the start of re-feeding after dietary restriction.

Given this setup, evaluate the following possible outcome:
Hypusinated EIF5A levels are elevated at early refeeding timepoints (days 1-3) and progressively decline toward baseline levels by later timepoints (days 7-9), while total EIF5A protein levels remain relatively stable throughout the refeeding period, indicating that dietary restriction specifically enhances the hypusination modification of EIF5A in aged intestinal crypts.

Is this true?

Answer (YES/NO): NO